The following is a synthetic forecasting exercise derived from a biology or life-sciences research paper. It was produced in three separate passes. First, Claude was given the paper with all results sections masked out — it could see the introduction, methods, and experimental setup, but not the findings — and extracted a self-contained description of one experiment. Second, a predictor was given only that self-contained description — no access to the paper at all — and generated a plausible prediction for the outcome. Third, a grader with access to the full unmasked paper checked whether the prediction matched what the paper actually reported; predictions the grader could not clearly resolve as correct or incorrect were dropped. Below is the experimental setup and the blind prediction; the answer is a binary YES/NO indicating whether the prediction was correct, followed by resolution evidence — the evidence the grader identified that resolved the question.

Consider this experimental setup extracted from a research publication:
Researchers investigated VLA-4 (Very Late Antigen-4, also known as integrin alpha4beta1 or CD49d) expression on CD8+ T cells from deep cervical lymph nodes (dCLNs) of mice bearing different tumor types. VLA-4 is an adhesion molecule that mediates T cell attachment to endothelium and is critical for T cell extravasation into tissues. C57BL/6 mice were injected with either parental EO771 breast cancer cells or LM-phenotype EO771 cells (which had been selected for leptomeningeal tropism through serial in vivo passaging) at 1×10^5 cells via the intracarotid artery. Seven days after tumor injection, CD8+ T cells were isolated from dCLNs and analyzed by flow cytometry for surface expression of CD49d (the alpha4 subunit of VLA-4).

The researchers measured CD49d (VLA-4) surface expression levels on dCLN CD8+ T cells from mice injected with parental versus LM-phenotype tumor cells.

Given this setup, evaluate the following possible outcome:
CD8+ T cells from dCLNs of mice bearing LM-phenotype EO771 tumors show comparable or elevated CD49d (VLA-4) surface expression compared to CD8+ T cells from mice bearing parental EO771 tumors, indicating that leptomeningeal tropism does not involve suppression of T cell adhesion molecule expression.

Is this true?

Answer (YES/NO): NO